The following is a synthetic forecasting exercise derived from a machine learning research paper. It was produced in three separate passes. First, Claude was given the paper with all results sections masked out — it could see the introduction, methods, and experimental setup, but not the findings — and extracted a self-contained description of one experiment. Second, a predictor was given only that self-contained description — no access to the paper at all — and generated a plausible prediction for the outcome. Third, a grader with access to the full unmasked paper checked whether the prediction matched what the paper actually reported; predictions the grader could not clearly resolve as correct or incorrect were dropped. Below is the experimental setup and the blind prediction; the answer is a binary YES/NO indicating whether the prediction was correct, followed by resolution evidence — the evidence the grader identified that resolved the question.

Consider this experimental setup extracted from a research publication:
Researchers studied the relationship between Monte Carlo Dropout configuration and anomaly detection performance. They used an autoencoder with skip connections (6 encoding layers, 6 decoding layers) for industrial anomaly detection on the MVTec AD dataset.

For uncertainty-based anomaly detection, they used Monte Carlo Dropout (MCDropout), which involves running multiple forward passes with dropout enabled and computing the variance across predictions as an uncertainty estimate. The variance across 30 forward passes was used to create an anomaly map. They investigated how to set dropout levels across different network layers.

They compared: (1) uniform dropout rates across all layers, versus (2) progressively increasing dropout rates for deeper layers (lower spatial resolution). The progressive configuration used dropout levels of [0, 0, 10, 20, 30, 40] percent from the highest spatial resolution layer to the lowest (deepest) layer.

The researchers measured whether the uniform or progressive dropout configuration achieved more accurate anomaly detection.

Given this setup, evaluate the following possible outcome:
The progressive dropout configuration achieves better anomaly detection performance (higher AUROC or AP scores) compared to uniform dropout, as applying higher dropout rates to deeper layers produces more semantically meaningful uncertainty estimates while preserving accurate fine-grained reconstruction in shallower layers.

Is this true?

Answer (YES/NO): YES